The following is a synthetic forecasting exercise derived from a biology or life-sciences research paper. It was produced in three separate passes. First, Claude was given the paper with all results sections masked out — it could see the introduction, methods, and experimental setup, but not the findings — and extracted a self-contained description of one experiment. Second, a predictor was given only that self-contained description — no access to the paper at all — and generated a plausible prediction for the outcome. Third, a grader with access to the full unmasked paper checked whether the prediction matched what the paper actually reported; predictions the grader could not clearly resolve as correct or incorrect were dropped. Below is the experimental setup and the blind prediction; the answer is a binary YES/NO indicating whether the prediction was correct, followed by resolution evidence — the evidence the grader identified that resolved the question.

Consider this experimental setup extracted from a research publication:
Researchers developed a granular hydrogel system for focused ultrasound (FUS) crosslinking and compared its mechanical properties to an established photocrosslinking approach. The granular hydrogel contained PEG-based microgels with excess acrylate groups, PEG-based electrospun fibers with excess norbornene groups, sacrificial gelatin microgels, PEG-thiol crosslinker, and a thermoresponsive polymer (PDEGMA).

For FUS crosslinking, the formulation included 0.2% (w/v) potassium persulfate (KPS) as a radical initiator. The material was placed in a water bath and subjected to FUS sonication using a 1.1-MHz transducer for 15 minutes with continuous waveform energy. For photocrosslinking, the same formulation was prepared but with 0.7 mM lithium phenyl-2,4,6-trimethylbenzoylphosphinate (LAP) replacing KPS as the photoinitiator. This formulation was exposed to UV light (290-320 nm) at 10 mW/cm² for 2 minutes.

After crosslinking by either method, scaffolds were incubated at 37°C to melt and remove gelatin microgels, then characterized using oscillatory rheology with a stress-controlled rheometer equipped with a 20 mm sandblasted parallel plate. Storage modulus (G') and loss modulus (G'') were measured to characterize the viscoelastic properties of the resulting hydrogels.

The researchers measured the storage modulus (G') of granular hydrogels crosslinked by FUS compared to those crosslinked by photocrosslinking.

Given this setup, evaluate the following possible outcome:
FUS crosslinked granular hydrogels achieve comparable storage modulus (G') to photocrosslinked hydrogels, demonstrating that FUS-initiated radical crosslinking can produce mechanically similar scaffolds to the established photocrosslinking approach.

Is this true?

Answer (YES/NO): YES